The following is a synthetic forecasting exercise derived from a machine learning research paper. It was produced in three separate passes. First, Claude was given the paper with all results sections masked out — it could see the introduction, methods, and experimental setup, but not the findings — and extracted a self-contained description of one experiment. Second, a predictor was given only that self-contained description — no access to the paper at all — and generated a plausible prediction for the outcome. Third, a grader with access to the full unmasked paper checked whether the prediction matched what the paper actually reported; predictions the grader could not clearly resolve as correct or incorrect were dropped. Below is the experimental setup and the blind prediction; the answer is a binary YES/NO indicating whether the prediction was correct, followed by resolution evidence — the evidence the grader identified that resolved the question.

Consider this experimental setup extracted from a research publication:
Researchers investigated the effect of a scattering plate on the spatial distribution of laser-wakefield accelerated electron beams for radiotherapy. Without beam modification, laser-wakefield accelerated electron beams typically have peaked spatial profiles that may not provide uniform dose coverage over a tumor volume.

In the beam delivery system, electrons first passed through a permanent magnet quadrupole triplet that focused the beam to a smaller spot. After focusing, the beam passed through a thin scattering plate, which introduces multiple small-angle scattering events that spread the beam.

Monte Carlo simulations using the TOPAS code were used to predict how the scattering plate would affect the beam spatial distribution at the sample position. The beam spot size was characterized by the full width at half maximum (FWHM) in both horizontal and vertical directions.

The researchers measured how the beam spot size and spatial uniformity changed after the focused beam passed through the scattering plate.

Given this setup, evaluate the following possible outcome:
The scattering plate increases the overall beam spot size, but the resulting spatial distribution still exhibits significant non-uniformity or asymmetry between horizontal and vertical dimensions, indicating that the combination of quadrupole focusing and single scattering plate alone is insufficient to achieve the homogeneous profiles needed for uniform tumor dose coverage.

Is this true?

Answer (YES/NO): NO